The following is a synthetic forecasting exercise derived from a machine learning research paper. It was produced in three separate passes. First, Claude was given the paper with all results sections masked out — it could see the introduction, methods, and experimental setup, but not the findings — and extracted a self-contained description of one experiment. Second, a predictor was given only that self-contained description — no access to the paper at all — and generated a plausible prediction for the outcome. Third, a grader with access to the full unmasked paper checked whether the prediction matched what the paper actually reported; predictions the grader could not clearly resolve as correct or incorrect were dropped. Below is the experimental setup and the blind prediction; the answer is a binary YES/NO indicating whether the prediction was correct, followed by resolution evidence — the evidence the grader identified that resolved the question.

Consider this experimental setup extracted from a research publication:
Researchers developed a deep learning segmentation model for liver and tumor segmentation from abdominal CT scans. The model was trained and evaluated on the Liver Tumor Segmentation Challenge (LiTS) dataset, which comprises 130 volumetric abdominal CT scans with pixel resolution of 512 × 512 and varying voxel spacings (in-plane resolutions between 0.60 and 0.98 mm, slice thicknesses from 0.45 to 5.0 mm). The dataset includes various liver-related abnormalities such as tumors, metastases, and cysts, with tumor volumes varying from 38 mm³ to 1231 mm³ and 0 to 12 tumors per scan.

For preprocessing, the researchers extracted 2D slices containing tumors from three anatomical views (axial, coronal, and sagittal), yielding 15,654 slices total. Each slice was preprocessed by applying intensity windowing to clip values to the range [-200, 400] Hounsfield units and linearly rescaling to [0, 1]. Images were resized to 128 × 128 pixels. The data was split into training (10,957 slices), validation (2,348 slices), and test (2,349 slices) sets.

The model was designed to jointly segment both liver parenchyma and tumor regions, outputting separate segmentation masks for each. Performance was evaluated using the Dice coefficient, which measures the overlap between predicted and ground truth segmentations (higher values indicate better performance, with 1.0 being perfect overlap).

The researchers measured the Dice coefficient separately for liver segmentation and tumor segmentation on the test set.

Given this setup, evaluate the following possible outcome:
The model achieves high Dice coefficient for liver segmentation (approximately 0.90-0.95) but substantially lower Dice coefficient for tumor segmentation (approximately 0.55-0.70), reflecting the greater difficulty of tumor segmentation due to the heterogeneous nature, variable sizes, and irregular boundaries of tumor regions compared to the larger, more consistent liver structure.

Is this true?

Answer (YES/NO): NO